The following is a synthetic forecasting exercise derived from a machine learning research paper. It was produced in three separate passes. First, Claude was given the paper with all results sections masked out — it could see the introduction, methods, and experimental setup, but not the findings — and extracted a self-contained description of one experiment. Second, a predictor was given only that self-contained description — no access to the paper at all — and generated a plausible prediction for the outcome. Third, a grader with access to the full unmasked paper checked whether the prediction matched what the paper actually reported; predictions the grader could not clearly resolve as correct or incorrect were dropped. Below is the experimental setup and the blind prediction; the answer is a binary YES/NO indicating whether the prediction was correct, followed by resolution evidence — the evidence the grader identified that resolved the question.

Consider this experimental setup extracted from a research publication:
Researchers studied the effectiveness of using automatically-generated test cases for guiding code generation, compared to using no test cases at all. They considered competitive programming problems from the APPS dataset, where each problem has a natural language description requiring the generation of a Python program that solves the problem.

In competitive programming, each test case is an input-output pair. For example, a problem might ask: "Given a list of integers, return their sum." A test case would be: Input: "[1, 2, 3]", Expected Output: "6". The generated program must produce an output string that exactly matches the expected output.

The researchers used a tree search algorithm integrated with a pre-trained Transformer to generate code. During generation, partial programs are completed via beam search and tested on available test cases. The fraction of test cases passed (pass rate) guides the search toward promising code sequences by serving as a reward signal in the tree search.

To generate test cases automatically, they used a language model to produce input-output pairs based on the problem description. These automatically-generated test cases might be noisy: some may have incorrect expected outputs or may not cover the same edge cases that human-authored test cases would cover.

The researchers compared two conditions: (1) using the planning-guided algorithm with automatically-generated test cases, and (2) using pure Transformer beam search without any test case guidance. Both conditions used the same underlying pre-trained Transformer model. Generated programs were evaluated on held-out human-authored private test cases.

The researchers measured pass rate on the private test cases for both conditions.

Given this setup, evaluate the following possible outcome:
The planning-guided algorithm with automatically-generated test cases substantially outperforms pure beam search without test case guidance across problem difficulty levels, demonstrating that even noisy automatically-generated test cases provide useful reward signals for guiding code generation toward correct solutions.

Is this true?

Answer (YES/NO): NO